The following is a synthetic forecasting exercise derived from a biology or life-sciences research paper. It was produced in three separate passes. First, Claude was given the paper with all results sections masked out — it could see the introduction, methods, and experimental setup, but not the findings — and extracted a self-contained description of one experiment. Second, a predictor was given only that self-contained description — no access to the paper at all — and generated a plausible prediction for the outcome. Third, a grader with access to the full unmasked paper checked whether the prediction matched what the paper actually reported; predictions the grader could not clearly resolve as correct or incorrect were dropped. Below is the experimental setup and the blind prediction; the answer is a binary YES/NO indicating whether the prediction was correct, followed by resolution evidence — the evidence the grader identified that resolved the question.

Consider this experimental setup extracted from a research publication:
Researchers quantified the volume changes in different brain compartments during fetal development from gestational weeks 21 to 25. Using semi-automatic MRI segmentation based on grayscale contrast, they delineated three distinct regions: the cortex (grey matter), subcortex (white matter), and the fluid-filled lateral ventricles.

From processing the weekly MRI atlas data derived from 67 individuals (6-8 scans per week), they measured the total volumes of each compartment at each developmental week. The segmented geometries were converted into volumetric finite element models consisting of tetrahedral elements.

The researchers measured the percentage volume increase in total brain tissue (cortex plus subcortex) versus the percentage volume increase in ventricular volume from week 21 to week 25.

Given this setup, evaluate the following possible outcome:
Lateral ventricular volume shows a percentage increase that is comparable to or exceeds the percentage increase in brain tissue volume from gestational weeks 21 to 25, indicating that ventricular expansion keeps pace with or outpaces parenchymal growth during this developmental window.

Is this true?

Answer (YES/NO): NO